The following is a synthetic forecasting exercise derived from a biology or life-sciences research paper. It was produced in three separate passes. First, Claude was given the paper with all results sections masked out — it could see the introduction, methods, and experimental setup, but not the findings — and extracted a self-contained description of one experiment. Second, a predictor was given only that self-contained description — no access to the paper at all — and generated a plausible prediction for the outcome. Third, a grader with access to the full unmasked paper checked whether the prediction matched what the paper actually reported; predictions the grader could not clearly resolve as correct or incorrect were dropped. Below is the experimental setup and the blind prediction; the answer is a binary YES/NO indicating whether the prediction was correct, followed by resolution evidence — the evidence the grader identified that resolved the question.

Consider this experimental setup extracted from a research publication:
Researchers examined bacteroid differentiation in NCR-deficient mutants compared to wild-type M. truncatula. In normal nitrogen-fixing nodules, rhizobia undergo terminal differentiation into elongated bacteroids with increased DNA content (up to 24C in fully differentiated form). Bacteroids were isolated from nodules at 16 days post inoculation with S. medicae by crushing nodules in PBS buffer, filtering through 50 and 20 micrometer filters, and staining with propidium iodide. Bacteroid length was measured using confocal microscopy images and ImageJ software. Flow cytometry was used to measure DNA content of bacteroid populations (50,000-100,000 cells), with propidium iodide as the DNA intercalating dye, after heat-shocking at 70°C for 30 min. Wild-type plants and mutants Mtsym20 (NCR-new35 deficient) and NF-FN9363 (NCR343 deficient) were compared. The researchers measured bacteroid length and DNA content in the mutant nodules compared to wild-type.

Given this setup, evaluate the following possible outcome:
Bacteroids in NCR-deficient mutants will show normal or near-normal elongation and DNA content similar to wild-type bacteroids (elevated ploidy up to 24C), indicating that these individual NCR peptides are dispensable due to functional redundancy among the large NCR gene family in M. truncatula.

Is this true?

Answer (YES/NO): NO